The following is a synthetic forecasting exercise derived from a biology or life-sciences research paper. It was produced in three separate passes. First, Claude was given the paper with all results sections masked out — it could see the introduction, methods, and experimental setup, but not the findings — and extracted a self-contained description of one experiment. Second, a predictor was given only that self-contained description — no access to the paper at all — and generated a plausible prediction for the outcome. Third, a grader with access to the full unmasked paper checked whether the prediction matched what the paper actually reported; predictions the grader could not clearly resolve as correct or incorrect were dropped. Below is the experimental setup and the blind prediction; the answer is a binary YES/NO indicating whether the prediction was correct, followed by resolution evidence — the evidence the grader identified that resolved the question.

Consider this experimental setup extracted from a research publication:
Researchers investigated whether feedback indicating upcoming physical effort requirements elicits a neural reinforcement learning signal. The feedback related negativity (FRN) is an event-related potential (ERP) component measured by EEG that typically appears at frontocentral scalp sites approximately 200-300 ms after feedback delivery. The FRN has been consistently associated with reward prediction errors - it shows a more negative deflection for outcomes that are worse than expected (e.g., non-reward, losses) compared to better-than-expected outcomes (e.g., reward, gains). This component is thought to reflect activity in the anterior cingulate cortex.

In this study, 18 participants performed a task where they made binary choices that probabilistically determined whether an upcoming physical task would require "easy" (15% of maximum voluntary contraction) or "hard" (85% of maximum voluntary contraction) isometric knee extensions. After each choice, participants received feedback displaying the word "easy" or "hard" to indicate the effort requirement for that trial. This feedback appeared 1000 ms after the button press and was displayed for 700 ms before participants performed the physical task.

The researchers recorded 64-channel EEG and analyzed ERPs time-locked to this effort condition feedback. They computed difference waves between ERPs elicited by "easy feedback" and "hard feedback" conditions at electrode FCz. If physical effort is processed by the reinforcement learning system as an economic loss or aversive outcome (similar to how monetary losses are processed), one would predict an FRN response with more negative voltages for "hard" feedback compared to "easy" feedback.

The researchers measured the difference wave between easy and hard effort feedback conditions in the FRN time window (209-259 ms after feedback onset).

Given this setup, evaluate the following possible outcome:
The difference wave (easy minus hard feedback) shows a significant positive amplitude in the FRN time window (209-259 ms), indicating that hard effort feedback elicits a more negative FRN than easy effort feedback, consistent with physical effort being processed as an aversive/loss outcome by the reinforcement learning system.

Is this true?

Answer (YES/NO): NO